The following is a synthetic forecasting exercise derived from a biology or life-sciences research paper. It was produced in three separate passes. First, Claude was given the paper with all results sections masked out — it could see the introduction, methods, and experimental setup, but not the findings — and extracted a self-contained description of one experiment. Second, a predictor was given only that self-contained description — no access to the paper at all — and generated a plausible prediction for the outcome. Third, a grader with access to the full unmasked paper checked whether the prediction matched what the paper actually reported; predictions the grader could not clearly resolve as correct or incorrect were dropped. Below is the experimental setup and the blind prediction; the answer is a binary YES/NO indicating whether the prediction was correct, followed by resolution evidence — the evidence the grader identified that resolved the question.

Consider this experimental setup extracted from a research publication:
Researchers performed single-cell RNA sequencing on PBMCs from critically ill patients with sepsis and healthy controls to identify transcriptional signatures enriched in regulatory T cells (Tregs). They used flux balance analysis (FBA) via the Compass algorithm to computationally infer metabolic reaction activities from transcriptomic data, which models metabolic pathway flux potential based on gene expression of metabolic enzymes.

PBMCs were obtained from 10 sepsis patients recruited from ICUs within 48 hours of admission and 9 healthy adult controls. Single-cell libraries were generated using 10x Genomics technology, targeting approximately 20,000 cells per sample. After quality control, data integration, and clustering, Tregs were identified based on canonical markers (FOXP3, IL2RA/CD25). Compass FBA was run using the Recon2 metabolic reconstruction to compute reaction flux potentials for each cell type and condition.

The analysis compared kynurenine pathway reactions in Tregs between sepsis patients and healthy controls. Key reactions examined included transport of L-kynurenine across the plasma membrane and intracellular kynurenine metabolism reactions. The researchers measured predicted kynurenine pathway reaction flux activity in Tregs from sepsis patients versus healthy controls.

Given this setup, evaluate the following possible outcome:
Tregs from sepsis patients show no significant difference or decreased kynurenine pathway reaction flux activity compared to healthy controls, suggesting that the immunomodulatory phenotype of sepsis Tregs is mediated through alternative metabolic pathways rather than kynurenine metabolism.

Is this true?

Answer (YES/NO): NO